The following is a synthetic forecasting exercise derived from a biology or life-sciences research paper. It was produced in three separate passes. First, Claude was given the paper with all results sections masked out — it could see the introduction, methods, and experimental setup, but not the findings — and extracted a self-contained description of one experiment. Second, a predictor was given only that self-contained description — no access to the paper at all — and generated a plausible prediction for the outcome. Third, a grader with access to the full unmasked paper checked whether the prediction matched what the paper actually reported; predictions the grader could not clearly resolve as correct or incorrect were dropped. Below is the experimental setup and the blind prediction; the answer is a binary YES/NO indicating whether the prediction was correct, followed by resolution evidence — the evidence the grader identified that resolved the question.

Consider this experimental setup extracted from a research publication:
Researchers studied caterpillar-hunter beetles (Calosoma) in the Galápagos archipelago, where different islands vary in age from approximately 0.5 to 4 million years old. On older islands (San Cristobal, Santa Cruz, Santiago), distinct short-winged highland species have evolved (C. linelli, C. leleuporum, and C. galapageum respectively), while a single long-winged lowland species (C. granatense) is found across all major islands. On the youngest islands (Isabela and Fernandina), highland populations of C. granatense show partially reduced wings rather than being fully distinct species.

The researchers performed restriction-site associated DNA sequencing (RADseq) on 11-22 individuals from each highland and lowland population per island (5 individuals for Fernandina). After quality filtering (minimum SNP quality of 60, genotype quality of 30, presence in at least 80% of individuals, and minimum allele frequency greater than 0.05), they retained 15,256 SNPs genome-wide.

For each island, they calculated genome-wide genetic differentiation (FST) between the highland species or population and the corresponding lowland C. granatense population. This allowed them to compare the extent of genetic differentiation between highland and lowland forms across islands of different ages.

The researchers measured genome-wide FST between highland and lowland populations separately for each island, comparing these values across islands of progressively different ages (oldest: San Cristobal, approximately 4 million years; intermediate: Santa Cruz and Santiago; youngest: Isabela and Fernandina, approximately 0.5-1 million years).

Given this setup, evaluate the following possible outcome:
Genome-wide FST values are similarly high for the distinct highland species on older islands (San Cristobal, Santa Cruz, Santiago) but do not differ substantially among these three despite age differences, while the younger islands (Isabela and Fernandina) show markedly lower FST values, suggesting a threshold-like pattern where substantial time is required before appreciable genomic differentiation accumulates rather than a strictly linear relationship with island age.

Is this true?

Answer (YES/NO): NO